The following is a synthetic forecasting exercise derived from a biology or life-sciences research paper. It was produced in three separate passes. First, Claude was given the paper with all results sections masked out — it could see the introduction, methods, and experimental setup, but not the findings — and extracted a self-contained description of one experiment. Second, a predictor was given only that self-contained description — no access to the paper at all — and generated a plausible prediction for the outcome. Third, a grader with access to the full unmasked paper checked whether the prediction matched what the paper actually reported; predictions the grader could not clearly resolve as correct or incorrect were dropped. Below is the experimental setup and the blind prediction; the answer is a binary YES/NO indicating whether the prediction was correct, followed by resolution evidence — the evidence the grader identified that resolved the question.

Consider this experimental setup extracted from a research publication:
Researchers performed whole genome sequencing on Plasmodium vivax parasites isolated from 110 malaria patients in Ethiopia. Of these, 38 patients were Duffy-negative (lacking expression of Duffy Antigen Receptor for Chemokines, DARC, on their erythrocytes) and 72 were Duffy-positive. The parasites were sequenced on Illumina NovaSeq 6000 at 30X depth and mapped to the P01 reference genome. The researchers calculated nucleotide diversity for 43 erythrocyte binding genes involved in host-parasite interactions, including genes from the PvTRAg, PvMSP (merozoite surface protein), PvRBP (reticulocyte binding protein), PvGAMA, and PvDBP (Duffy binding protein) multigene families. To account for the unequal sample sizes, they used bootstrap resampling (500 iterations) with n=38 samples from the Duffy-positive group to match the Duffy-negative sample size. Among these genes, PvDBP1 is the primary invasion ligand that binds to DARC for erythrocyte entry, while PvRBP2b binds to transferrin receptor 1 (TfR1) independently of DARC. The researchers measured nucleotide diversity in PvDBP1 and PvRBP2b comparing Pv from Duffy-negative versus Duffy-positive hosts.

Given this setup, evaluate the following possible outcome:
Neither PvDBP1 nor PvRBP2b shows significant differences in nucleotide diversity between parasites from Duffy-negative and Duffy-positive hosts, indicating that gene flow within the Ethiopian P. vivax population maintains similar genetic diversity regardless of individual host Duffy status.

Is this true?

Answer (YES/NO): NO